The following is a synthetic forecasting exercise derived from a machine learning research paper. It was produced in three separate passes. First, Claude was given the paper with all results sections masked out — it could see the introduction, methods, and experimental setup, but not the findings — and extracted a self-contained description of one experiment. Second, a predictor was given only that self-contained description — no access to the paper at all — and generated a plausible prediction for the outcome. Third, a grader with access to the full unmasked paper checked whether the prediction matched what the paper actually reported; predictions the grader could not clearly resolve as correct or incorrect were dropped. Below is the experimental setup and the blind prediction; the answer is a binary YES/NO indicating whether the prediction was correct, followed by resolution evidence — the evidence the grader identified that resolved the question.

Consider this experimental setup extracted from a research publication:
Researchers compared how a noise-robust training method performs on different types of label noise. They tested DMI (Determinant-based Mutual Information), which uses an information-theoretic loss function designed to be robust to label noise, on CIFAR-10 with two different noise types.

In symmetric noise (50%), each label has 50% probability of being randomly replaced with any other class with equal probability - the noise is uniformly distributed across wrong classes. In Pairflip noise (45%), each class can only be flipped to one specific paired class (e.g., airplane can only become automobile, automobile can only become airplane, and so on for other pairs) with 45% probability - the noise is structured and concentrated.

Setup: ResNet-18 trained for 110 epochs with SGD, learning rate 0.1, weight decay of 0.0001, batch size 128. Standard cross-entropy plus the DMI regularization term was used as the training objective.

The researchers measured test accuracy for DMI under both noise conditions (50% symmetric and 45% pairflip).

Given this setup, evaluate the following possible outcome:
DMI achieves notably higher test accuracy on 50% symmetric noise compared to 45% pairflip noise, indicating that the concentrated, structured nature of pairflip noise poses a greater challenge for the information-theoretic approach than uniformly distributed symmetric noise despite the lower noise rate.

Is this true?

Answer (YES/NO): YES